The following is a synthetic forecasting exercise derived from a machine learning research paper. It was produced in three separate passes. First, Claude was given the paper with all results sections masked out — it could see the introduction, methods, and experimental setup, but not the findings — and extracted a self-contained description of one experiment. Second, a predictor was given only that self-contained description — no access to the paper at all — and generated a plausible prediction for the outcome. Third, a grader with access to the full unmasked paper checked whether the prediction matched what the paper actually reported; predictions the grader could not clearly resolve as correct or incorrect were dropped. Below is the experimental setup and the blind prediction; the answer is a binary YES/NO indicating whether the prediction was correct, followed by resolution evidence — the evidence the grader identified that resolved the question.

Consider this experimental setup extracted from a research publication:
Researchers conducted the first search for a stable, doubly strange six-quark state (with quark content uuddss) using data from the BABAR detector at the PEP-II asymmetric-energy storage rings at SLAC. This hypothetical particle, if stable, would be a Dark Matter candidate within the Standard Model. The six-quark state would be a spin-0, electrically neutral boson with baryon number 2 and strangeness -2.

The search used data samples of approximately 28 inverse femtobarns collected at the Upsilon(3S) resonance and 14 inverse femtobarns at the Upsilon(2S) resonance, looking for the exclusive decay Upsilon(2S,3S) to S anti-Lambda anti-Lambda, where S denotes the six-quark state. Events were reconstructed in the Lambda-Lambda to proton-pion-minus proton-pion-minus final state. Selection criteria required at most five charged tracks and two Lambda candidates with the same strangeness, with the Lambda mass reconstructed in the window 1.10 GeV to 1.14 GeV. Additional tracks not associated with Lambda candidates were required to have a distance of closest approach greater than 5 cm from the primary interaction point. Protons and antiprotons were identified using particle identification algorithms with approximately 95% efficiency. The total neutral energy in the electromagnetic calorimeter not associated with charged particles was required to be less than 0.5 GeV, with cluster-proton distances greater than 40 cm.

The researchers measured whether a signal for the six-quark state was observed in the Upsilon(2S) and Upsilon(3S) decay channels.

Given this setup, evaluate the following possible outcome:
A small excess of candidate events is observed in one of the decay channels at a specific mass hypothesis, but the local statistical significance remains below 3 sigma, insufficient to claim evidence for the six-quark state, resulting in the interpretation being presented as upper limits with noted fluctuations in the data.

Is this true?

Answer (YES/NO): NO